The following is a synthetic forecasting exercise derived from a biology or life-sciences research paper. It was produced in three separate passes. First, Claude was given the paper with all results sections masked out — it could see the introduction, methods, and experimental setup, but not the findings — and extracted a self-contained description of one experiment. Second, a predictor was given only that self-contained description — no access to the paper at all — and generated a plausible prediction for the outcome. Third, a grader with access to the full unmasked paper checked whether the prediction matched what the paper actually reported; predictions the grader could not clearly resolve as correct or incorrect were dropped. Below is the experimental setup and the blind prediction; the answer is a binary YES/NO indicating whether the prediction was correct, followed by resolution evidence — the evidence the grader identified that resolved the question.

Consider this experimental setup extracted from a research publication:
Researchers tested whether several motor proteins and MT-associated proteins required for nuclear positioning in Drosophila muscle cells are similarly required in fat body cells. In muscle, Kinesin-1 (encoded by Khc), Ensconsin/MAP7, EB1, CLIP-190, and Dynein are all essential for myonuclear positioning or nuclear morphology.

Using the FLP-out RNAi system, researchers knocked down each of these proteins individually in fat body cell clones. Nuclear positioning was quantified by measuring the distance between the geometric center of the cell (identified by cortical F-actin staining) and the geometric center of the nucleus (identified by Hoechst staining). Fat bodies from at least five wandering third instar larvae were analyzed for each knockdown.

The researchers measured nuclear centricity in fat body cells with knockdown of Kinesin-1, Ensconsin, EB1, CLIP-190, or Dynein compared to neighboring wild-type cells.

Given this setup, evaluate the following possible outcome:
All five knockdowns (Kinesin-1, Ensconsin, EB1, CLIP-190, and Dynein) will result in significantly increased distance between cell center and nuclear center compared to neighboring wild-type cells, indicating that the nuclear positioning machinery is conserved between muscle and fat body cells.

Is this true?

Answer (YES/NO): NO